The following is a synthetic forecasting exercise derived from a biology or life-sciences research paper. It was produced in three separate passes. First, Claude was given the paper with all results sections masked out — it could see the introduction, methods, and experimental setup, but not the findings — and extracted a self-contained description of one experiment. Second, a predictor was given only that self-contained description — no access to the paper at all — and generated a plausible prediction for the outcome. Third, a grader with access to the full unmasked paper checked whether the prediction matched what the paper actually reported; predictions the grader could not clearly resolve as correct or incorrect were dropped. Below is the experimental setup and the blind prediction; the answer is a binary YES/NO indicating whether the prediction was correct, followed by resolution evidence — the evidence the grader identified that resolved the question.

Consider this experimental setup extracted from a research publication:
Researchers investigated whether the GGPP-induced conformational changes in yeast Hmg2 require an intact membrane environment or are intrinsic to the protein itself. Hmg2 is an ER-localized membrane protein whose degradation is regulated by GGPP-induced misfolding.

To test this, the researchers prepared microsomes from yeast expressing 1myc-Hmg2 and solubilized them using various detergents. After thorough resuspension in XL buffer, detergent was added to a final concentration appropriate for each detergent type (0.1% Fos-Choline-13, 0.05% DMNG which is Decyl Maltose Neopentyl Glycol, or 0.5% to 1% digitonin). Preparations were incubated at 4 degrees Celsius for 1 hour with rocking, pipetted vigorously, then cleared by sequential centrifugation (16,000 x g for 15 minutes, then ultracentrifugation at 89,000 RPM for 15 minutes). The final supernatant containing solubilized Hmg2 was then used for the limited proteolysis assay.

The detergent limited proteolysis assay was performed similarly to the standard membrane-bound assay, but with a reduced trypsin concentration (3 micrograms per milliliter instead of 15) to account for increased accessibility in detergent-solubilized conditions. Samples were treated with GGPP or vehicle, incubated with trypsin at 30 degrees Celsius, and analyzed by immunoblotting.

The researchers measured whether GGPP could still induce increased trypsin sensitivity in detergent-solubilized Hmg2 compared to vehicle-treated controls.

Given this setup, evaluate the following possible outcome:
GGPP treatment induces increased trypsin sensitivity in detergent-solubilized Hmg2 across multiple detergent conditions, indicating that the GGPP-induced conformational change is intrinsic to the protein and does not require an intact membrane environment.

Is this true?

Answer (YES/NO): NO